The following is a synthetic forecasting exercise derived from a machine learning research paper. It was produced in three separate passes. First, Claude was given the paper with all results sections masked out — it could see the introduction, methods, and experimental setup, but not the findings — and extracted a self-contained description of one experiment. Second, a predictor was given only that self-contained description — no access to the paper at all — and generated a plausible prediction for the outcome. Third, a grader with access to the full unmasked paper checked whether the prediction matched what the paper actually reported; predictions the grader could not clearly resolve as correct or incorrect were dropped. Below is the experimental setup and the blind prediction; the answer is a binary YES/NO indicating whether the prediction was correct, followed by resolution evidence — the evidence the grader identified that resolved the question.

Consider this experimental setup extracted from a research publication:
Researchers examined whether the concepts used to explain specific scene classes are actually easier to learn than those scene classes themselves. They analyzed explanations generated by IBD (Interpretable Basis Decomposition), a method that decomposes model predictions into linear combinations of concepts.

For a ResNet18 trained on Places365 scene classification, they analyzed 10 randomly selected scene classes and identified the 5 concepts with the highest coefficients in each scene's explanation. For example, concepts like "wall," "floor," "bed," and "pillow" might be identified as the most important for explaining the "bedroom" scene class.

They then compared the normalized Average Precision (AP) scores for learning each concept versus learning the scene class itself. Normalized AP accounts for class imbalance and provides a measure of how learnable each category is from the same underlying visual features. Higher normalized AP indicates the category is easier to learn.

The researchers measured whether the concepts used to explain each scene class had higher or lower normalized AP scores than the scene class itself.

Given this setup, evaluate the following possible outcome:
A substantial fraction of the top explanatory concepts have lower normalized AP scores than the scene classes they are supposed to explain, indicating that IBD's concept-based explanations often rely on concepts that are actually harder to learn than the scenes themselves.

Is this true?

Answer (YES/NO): YES